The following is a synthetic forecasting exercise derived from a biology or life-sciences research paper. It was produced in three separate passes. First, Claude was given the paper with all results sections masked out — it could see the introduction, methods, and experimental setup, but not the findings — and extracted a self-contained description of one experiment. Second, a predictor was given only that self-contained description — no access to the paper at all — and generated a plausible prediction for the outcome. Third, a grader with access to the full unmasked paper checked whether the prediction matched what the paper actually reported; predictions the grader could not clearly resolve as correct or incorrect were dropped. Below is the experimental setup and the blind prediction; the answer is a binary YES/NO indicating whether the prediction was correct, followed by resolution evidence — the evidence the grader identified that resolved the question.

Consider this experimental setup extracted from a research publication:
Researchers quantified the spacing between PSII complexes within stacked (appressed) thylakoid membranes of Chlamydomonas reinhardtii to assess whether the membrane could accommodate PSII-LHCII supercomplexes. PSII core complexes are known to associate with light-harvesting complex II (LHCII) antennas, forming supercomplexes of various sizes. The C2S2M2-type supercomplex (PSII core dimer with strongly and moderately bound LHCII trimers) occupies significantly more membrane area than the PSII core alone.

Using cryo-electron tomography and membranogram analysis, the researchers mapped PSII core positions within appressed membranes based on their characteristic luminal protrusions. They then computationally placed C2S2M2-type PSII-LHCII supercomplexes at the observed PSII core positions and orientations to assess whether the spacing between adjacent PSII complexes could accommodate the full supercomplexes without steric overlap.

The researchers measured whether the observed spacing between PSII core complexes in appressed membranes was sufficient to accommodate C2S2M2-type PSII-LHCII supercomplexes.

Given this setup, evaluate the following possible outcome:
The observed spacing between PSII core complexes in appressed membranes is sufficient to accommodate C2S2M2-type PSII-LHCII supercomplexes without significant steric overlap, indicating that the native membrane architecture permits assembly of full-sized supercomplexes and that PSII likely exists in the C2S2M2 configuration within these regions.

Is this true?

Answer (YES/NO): YES